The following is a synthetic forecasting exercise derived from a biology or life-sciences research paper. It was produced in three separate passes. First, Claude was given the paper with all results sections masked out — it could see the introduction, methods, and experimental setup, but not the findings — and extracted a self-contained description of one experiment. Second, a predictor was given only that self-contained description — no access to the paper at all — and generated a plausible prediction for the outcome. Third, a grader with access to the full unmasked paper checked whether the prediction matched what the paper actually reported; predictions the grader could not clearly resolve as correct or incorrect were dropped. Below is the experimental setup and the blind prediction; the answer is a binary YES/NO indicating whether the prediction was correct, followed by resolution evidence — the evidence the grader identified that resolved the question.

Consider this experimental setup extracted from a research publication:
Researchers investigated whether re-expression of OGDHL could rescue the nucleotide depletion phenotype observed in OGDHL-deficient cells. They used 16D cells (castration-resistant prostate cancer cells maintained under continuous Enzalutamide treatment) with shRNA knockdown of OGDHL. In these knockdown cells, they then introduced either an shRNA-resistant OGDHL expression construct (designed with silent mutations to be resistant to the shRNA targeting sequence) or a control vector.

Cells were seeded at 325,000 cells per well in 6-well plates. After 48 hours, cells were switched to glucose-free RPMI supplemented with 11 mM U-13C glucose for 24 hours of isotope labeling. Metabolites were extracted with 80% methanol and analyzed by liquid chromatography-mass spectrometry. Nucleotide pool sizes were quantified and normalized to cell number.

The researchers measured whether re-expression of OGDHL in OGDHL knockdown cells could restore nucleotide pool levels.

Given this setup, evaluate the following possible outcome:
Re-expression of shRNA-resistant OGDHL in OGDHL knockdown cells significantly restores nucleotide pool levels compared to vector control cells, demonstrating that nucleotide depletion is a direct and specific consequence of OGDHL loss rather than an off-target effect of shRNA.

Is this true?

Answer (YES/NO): YES